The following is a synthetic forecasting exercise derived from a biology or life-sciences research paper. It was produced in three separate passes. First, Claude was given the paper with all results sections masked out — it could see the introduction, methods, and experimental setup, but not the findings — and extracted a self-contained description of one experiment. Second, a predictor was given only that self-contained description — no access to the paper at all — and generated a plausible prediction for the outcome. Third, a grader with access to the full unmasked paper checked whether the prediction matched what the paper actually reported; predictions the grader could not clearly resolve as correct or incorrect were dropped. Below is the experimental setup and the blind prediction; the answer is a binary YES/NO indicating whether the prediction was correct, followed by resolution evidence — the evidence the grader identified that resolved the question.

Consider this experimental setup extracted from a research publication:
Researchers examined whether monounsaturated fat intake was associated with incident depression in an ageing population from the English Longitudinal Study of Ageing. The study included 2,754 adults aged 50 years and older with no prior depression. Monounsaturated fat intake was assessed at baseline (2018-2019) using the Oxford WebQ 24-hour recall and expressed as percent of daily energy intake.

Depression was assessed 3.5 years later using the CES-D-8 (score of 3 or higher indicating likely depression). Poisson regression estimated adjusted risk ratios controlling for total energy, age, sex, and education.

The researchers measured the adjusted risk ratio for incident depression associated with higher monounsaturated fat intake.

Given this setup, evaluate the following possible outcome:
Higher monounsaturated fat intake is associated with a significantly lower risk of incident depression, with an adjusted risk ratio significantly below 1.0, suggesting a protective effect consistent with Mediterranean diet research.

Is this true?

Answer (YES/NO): NO